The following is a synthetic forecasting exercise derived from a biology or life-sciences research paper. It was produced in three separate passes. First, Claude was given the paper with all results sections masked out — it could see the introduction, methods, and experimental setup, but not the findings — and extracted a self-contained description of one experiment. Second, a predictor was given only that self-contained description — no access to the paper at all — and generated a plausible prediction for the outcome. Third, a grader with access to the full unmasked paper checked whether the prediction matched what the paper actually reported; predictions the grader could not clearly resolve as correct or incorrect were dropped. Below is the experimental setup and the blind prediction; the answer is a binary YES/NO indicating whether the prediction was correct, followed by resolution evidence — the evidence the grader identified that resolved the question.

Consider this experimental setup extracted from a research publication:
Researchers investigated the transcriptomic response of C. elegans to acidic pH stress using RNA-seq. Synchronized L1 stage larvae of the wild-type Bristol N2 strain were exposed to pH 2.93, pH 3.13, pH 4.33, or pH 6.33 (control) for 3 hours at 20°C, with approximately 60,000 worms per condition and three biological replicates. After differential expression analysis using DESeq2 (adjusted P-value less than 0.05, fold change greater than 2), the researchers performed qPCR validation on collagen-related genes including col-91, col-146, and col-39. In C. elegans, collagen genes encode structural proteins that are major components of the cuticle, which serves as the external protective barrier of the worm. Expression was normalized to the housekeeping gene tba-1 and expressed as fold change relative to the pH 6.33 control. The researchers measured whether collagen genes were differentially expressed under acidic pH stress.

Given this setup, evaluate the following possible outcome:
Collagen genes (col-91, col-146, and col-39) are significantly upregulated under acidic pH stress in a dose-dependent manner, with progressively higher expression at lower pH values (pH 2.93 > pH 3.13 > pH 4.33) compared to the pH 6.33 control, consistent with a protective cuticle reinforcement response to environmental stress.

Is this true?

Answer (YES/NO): NO